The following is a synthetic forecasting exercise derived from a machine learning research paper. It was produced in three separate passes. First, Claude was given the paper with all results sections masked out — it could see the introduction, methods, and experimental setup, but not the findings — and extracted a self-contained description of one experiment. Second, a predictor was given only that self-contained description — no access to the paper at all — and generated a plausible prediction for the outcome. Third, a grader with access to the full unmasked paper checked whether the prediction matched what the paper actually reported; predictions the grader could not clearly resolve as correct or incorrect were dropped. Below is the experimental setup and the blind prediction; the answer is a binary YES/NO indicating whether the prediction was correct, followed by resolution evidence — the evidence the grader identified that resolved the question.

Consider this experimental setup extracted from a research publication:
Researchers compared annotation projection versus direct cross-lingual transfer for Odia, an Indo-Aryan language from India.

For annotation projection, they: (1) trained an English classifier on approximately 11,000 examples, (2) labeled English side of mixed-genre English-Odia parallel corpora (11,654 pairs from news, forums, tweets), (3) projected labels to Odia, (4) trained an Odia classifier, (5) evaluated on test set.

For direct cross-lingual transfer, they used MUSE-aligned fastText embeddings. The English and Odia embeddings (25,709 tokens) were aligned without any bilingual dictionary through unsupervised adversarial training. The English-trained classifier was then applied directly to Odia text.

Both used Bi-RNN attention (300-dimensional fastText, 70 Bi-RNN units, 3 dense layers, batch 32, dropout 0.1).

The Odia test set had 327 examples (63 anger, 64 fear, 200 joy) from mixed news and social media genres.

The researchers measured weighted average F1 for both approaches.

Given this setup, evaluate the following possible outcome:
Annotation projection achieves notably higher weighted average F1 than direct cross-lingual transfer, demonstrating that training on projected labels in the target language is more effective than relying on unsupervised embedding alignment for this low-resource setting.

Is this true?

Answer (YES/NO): NO